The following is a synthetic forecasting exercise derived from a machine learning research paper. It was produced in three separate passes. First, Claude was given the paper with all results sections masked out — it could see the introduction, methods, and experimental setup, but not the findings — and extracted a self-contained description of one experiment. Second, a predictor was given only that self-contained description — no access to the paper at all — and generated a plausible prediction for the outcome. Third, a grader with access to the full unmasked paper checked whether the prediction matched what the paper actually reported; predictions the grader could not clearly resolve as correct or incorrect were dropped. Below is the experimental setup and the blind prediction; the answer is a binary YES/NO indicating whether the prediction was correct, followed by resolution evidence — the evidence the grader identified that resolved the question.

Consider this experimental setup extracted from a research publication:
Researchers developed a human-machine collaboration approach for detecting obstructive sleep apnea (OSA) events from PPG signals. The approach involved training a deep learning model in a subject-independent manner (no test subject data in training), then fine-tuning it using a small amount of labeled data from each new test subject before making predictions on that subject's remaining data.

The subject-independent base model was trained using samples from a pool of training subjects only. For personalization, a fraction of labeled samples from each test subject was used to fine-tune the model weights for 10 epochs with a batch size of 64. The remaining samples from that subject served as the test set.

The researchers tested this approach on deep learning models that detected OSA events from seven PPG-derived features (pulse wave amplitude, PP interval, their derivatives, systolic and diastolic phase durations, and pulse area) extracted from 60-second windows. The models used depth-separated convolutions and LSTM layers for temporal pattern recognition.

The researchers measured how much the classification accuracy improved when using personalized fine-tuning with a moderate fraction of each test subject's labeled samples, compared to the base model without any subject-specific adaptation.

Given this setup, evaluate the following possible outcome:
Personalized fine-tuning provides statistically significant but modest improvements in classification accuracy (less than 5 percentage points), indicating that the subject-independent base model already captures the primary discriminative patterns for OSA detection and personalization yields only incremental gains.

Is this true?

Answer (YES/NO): NO